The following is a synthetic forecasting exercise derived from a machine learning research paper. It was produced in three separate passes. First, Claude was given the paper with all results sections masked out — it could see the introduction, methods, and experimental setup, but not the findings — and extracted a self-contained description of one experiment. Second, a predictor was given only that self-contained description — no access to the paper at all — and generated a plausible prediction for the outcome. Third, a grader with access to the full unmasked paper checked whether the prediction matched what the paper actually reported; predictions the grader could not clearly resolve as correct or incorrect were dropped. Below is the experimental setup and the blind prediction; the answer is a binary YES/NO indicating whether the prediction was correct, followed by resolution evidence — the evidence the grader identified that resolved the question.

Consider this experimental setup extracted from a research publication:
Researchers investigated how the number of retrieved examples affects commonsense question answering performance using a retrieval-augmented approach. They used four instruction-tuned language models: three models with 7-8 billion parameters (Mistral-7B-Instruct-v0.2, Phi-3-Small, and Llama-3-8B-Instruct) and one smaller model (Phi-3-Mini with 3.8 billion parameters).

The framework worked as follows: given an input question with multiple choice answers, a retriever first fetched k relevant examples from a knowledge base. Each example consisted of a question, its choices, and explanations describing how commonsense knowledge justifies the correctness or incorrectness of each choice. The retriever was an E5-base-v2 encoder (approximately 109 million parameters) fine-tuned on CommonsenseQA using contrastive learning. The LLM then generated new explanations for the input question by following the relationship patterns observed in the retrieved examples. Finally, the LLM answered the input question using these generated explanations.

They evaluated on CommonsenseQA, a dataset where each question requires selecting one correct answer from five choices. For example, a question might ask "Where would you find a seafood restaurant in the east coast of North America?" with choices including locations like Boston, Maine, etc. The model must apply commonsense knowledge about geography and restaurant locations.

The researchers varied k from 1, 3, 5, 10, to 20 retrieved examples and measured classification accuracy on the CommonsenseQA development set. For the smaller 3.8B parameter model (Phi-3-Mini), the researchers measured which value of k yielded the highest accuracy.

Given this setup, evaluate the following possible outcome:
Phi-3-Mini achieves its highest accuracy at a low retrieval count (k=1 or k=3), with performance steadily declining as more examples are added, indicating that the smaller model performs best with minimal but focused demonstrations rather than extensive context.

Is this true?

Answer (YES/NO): YES